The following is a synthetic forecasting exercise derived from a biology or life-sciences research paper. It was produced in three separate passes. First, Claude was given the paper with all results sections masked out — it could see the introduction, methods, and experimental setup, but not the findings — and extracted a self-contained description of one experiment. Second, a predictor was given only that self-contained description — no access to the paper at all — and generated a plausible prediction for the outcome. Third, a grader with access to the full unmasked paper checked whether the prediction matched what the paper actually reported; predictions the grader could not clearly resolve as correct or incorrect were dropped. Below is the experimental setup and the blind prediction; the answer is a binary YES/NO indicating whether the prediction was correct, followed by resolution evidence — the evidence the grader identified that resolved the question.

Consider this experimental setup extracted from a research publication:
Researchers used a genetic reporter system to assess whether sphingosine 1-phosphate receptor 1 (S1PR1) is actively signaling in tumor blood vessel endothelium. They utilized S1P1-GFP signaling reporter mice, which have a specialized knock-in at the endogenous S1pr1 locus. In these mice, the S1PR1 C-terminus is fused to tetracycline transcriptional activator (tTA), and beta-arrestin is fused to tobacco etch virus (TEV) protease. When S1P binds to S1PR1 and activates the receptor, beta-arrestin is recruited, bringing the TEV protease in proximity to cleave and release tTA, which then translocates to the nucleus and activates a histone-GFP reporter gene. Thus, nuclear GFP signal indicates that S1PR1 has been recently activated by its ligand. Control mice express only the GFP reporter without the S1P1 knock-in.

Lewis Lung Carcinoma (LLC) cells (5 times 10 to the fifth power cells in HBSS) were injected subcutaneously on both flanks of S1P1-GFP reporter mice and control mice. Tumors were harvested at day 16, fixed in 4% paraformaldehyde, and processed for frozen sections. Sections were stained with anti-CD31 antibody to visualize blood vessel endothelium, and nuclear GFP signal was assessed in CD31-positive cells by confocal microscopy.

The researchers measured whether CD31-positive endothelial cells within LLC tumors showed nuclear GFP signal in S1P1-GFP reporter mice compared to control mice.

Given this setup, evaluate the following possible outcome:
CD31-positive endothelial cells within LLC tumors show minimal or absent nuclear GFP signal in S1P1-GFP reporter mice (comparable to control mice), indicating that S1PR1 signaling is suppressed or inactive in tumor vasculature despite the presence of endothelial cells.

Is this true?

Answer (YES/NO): NO